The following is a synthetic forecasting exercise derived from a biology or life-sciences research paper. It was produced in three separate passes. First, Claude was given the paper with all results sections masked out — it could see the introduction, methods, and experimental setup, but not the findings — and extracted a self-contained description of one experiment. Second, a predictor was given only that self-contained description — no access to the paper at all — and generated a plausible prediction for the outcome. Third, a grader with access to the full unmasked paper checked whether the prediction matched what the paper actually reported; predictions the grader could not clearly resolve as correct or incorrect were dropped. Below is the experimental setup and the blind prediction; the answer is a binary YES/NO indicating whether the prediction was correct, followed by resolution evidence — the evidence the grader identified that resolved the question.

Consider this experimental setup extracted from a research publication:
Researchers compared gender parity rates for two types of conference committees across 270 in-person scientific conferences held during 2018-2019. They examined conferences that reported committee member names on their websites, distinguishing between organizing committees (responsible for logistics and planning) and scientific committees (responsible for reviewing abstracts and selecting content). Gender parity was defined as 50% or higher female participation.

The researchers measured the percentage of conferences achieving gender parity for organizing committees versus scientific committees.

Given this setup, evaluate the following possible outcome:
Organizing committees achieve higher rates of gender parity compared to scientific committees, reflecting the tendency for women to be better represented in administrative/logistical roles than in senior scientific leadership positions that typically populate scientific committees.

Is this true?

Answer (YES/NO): YES